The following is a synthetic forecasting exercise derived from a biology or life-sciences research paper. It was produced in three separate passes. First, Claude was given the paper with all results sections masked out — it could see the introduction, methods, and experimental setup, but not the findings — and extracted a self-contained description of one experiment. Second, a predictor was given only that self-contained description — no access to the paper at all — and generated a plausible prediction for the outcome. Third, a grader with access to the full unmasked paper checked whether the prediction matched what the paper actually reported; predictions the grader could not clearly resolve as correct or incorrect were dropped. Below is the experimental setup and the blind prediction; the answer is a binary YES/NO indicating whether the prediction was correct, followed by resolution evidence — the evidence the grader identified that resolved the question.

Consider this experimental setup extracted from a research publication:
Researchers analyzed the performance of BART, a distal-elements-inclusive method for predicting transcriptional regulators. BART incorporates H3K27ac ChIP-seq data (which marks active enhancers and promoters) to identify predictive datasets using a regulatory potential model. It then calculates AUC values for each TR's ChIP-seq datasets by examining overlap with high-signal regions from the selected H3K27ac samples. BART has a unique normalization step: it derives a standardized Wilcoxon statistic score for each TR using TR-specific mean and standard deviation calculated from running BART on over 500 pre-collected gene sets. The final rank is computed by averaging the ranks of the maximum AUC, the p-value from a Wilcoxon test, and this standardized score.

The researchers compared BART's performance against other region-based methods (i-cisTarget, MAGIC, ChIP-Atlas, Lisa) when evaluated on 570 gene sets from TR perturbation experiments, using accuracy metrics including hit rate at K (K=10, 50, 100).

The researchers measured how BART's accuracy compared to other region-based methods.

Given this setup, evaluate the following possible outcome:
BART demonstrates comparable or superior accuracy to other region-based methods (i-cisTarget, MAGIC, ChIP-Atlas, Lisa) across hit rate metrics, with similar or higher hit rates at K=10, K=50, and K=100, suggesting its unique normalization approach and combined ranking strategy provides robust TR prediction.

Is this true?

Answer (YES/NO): YES